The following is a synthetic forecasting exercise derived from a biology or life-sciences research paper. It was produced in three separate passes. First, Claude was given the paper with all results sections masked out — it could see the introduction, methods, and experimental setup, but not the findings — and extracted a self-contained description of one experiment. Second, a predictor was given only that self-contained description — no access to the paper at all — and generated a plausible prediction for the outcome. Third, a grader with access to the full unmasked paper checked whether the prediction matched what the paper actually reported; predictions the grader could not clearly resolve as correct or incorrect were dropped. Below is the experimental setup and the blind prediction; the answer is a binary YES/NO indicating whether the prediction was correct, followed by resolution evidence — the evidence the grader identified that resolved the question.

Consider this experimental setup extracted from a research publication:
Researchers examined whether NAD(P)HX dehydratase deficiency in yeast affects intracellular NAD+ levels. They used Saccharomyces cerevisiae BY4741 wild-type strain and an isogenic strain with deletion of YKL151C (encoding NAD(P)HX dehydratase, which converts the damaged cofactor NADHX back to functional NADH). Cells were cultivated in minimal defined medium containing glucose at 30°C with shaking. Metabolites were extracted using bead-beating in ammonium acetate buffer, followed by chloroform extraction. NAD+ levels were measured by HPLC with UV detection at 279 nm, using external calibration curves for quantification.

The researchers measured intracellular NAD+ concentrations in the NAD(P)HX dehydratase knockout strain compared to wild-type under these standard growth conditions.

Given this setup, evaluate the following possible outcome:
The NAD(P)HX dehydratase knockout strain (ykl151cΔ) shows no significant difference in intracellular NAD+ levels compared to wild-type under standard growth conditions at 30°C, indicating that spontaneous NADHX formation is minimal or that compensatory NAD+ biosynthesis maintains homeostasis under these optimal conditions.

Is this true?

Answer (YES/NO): NO